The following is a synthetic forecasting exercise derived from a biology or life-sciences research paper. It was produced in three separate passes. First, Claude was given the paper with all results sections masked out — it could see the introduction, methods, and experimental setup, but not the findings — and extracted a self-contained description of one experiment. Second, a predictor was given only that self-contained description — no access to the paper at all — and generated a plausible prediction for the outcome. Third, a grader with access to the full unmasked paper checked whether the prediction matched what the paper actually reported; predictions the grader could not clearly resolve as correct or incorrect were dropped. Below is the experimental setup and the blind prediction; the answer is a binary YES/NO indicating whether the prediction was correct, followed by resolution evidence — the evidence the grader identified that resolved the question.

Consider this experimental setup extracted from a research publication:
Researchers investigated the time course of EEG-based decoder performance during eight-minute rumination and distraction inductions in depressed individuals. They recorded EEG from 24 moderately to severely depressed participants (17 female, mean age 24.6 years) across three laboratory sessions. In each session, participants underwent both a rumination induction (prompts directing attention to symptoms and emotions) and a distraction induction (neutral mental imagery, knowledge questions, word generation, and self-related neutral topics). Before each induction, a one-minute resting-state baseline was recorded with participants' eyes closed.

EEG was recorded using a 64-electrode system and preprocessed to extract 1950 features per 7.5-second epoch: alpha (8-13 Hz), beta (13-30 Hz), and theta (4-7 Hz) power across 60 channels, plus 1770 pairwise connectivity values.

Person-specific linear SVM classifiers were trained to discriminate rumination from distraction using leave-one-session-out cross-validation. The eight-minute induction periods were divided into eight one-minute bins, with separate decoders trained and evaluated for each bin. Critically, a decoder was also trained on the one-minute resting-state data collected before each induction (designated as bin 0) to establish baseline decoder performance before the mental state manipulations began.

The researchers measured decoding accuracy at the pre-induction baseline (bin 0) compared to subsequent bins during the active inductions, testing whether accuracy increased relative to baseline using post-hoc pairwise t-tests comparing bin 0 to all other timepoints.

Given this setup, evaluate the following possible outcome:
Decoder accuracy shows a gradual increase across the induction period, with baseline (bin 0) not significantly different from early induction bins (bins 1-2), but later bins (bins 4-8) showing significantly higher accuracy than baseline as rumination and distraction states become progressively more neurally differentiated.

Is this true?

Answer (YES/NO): NO